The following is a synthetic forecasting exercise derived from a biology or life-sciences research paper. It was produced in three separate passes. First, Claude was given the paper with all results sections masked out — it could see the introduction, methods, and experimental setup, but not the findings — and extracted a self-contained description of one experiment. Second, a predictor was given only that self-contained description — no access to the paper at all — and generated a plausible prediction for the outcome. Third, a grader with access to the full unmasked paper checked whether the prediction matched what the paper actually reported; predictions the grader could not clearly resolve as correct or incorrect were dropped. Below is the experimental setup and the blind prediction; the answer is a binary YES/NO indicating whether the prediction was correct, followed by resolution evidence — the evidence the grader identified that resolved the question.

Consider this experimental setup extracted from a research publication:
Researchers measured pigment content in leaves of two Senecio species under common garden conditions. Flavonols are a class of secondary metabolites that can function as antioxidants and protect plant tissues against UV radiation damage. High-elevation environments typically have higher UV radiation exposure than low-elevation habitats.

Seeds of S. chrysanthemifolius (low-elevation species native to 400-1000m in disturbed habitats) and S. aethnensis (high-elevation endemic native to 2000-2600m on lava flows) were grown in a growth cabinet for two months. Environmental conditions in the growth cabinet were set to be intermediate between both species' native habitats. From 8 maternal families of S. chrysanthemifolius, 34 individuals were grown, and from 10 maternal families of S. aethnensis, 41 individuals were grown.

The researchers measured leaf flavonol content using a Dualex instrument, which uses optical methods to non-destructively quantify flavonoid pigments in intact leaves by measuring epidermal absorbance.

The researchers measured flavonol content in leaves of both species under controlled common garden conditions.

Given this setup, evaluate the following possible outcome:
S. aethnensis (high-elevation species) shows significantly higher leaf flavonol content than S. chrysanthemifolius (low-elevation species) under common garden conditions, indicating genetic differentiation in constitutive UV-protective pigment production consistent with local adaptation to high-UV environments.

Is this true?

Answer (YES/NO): YES